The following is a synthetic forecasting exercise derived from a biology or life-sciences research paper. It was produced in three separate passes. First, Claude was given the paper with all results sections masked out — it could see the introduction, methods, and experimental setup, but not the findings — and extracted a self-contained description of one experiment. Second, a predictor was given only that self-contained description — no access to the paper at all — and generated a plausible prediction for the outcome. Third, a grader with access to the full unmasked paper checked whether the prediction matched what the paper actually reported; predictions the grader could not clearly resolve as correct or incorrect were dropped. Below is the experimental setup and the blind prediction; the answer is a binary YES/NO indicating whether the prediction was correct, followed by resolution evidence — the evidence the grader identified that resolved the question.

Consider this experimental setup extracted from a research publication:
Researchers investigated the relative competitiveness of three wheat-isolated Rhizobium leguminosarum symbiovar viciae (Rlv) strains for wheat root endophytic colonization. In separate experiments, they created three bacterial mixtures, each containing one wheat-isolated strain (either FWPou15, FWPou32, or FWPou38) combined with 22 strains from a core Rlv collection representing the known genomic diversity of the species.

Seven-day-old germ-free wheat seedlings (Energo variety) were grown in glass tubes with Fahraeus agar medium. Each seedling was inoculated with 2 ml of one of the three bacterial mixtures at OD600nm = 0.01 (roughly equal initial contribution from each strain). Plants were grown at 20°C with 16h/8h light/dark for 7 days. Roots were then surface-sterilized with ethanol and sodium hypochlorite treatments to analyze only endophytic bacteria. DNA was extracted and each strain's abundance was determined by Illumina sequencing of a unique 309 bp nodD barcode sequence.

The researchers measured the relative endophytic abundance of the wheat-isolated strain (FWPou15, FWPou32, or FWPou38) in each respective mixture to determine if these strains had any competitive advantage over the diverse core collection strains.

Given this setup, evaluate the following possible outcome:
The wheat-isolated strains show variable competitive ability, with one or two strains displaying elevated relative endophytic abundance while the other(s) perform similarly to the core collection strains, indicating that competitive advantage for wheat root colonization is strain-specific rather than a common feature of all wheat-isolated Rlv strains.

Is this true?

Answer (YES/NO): YES